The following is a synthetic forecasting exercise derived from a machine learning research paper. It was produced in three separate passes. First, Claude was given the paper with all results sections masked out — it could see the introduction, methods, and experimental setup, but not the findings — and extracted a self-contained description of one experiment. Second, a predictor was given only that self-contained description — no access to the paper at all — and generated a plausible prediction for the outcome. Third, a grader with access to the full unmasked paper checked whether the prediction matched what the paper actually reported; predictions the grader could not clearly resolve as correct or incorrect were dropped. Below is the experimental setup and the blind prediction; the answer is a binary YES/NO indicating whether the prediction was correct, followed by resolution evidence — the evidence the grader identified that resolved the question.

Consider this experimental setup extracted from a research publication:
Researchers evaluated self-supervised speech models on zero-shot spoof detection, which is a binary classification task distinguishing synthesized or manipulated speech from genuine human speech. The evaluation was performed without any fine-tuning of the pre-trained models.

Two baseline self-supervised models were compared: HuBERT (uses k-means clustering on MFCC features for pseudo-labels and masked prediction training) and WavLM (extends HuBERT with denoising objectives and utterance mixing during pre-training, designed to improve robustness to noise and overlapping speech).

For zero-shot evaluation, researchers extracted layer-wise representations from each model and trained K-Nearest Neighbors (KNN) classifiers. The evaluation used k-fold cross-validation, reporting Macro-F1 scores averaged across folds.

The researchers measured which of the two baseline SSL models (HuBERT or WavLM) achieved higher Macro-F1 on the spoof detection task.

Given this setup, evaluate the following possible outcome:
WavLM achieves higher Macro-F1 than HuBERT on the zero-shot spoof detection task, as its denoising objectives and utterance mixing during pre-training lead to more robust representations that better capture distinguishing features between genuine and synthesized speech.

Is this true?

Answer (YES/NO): NO